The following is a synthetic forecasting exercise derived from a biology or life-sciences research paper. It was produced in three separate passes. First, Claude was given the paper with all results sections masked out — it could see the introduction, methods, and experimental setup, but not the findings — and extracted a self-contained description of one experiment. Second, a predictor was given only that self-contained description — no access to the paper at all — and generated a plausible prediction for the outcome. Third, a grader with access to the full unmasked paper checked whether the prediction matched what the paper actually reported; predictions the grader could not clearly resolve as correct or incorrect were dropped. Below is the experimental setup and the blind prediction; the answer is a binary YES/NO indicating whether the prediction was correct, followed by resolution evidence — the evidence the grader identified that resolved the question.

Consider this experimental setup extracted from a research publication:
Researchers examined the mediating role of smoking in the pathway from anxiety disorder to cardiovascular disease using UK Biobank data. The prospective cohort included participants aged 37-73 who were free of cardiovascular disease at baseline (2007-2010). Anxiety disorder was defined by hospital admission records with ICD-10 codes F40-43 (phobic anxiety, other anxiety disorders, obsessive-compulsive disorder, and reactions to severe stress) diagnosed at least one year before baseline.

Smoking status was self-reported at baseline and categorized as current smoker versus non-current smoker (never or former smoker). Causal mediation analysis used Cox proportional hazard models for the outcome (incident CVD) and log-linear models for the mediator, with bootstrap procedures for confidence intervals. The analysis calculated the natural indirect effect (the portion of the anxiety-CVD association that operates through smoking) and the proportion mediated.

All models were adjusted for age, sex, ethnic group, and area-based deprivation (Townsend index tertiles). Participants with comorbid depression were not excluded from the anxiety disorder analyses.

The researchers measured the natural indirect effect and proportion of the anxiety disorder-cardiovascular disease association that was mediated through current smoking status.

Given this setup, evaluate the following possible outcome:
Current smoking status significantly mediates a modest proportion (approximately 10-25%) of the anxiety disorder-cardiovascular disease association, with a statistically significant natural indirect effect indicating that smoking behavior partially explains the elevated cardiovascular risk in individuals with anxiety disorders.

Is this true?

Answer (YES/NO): YES